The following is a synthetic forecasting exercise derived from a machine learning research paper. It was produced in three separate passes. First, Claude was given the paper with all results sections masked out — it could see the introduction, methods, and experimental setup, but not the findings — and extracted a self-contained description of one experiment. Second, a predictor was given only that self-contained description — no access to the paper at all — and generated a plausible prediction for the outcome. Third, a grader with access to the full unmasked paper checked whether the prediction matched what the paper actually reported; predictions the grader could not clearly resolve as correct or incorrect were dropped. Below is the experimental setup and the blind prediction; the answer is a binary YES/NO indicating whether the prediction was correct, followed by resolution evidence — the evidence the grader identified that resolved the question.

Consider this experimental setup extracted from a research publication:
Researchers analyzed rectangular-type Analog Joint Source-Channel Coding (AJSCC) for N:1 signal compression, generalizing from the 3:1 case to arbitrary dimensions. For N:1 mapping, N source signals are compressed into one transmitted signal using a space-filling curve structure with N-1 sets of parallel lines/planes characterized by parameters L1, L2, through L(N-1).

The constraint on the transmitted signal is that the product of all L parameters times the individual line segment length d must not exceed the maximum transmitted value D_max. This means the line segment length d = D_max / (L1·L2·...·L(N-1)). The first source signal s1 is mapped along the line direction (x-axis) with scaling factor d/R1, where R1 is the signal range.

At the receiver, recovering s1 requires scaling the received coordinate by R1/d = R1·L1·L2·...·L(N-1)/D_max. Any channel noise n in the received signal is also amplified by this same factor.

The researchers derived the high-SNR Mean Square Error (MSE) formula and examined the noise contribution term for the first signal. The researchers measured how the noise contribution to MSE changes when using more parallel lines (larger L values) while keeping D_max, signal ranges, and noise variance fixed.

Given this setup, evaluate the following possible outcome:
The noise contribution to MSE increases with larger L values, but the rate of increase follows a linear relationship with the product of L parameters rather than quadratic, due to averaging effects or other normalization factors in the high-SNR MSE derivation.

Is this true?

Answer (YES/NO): NO